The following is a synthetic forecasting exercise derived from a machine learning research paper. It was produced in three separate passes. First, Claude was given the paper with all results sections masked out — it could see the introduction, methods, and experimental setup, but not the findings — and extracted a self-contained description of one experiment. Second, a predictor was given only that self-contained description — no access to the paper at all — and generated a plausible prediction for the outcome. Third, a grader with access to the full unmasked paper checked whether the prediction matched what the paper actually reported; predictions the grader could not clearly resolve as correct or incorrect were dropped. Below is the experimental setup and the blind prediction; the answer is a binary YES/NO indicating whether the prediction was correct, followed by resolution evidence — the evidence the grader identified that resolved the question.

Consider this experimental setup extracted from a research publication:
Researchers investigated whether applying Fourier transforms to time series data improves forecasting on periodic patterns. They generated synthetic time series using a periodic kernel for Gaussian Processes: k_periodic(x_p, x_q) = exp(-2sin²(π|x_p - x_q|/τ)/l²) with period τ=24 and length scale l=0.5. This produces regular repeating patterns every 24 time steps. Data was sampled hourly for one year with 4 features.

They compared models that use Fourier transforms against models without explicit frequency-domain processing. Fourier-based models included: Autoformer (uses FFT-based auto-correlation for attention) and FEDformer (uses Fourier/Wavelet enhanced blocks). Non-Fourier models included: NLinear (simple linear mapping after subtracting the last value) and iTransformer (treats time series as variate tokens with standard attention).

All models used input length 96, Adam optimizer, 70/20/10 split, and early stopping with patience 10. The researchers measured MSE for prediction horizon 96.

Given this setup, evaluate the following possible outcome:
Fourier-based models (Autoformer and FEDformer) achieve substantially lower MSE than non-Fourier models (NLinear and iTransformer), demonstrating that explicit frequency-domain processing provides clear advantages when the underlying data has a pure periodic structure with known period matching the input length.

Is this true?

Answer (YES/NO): NO